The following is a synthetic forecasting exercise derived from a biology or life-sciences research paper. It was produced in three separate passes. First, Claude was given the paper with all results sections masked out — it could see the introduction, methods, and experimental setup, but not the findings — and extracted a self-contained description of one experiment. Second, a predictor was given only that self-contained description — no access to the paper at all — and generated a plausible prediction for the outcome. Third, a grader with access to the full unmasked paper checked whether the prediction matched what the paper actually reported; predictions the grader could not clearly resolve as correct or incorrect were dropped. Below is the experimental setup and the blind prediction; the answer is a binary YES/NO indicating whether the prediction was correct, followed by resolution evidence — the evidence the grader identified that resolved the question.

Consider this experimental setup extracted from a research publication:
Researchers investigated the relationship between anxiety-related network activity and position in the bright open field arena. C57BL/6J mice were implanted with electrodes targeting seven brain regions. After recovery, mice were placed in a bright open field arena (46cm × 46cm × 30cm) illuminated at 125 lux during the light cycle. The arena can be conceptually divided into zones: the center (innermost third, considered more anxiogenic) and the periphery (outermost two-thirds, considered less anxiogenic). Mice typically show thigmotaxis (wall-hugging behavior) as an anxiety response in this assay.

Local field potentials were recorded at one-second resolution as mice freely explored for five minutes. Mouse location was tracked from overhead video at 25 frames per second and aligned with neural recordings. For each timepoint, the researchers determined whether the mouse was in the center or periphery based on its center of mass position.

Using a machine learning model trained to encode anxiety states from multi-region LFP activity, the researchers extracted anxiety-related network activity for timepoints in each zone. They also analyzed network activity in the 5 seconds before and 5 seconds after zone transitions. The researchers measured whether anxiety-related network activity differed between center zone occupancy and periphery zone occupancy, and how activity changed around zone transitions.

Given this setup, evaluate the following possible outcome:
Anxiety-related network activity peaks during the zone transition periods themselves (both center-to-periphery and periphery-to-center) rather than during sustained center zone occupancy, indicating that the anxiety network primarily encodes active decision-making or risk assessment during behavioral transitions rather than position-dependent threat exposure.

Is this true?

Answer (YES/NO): NO